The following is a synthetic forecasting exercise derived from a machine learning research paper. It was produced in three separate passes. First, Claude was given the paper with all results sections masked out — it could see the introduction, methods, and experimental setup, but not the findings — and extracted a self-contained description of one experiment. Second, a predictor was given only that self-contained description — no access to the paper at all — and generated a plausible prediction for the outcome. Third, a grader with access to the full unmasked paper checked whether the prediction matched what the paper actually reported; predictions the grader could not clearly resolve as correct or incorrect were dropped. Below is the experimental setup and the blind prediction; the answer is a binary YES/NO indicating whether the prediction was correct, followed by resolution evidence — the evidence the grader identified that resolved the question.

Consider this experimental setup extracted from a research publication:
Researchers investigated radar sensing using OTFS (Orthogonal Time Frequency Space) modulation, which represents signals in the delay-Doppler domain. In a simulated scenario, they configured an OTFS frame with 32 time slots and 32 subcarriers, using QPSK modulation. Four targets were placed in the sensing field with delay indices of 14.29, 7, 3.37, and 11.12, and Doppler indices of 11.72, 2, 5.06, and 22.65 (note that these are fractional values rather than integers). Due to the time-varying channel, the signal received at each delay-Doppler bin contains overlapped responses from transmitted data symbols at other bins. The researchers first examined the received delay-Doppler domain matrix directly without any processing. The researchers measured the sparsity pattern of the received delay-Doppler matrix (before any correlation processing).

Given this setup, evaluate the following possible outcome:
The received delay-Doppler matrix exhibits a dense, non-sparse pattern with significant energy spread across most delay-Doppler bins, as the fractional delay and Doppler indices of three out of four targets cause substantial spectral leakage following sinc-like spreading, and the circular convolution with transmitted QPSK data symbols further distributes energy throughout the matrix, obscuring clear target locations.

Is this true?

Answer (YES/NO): YES